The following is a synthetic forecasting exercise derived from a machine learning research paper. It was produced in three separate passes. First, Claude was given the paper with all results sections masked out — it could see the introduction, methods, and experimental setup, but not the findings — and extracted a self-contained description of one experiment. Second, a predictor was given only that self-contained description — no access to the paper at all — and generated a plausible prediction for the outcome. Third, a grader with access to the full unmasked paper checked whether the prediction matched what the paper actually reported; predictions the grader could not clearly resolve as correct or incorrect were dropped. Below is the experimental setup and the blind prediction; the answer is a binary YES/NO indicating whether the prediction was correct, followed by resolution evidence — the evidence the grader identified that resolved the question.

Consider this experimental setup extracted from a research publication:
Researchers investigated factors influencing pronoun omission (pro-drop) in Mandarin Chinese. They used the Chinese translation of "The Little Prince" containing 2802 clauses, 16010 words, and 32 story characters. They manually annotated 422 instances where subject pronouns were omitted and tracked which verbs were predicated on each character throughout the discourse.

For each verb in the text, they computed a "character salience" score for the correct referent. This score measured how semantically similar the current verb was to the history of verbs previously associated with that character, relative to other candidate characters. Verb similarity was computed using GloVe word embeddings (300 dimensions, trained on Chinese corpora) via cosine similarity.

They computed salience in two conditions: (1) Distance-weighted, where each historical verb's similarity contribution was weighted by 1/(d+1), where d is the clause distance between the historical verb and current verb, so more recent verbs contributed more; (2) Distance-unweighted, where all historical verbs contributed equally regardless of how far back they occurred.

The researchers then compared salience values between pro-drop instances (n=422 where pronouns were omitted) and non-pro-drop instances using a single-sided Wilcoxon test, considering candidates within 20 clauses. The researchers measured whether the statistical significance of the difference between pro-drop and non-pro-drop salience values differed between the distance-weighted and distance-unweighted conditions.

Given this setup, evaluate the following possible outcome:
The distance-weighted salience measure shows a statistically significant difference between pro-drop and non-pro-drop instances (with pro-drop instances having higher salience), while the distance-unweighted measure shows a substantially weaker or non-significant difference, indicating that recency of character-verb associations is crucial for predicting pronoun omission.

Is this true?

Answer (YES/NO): YES